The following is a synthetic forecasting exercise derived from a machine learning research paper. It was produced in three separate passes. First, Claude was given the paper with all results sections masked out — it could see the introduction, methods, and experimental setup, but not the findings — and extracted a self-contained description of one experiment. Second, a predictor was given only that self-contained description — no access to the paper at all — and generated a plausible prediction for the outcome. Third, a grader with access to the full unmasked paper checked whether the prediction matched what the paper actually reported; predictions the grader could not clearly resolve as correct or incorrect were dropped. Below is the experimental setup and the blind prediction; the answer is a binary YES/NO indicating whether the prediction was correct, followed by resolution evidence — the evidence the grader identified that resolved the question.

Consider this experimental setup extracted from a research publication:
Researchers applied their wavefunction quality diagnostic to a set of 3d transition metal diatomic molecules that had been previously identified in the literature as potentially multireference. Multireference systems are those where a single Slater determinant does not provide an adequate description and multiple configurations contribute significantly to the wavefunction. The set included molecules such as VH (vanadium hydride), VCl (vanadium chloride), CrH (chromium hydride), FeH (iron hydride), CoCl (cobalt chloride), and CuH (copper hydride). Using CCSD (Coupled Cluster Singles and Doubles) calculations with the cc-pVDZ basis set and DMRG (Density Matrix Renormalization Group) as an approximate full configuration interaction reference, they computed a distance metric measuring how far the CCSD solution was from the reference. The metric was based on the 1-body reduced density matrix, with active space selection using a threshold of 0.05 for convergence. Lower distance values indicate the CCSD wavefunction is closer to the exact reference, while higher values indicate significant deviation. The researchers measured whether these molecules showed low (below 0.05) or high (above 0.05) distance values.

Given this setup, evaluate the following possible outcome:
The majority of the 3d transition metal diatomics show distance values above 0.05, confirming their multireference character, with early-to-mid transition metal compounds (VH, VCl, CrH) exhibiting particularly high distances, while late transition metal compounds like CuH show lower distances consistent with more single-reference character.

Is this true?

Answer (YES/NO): NO